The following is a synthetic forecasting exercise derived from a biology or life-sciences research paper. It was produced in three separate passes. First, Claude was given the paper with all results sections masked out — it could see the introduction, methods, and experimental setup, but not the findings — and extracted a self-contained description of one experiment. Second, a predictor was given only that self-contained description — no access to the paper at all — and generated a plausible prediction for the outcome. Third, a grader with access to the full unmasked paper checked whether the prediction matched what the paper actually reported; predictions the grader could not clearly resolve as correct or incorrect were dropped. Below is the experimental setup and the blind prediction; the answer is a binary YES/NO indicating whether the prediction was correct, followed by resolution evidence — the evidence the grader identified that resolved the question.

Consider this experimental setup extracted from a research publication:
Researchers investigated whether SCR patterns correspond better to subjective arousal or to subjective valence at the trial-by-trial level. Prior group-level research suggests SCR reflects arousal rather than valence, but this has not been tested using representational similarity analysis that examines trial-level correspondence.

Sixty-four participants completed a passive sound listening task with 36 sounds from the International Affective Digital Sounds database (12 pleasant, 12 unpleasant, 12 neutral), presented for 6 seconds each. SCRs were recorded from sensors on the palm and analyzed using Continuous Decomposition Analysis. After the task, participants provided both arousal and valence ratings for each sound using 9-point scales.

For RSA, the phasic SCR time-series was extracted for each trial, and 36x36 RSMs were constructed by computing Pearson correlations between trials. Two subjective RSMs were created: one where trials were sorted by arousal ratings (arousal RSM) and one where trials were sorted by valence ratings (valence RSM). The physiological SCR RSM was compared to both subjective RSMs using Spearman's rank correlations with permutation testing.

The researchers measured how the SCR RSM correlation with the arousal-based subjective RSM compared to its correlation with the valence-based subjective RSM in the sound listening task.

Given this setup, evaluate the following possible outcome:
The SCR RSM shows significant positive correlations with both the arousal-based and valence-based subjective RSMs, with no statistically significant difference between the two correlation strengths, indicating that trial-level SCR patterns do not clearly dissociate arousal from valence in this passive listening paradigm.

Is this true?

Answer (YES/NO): NO